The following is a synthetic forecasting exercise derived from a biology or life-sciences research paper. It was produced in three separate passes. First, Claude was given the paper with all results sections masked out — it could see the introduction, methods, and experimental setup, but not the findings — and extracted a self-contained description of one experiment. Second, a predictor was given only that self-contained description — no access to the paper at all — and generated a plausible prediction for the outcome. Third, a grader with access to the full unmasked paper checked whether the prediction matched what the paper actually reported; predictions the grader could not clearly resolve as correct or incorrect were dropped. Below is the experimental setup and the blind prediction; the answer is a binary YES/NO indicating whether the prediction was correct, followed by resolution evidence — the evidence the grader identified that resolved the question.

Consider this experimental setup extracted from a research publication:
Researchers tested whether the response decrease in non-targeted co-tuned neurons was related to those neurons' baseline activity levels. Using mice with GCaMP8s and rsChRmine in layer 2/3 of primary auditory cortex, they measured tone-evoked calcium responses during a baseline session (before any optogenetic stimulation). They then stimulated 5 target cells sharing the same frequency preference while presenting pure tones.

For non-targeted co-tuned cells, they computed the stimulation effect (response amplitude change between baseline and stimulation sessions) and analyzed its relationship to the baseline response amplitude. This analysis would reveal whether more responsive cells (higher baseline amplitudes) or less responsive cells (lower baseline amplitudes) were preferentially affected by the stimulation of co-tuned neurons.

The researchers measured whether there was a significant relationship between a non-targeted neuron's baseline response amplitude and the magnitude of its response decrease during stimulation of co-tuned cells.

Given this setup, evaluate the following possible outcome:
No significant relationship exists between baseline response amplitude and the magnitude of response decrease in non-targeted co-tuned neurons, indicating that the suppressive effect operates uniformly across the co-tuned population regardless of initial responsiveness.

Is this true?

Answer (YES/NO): YES